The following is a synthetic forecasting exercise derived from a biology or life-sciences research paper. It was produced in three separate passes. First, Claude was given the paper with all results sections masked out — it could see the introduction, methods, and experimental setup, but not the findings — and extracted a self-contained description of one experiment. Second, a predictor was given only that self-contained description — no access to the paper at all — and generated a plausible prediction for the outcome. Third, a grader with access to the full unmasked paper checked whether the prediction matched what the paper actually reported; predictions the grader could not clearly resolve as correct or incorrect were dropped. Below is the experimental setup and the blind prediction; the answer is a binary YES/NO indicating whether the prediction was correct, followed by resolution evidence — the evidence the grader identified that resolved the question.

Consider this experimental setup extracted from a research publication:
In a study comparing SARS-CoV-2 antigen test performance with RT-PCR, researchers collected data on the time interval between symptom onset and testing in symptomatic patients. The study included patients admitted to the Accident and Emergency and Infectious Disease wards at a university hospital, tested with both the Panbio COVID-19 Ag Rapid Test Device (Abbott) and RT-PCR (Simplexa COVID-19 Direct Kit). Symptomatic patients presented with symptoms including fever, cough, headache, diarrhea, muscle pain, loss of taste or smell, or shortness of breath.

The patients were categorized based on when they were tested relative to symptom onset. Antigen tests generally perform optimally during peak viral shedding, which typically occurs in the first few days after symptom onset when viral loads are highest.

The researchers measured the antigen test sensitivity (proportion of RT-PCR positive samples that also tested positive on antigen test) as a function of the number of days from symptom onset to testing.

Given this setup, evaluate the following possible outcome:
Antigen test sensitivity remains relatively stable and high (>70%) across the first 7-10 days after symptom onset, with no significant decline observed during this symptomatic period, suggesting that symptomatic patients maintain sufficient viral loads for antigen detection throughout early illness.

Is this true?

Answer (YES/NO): NO